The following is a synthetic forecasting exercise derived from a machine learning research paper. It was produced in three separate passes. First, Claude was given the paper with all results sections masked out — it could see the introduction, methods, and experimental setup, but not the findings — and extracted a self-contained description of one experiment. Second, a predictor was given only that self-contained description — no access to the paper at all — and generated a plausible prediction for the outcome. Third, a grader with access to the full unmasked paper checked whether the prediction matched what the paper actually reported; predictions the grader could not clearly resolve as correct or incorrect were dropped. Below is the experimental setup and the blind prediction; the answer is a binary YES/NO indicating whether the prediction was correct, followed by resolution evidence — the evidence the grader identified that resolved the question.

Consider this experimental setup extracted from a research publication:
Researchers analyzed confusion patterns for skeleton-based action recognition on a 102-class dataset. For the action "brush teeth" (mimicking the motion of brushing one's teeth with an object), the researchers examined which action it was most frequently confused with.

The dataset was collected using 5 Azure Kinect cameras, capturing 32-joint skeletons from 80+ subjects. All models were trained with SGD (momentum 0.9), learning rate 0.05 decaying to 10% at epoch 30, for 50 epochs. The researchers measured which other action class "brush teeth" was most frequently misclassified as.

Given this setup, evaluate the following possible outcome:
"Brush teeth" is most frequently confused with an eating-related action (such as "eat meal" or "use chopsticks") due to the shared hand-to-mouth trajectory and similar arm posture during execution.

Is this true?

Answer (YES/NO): NO